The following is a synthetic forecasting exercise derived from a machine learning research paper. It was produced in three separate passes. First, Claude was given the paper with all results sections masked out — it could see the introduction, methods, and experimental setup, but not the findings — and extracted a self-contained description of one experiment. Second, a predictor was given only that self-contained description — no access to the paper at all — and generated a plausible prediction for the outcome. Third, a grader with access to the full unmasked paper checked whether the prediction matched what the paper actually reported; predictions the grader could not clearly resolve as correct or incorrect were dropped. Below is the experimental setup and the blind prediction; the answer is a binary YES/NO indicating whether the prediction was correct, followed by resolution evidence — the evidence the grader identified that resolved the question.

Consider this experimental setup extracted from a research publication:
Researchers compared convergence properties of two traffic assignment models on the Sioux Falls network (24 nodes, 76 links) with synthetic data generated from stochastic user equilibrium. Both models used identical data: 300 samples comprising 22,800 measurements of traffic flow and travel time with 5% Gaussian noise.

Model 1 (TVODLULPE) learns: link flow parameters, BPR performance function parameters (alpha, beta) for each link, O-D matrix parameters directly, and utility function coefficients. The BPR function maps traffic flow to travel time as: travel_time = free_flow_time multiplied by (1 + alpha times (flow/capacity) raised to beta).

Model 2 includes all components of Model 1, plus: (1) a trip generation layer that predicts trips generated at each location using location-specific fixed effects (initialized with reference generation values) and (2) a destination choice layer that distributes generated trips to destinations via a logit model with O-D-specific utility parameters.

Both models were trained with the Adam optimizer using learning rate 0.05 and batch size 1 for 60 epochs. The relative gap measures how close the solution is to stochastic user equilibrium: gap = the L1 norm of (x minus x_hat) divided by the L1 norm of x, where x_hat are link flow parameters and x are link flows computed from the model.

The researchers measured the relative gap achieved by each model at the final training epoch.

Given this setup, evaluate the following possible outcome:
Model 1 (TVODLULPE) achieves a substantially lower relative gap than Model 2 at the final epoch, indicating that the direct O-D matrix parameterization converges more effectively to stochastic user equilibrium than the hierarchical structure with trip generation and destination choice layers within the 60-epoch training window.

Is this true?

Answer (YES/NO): YES